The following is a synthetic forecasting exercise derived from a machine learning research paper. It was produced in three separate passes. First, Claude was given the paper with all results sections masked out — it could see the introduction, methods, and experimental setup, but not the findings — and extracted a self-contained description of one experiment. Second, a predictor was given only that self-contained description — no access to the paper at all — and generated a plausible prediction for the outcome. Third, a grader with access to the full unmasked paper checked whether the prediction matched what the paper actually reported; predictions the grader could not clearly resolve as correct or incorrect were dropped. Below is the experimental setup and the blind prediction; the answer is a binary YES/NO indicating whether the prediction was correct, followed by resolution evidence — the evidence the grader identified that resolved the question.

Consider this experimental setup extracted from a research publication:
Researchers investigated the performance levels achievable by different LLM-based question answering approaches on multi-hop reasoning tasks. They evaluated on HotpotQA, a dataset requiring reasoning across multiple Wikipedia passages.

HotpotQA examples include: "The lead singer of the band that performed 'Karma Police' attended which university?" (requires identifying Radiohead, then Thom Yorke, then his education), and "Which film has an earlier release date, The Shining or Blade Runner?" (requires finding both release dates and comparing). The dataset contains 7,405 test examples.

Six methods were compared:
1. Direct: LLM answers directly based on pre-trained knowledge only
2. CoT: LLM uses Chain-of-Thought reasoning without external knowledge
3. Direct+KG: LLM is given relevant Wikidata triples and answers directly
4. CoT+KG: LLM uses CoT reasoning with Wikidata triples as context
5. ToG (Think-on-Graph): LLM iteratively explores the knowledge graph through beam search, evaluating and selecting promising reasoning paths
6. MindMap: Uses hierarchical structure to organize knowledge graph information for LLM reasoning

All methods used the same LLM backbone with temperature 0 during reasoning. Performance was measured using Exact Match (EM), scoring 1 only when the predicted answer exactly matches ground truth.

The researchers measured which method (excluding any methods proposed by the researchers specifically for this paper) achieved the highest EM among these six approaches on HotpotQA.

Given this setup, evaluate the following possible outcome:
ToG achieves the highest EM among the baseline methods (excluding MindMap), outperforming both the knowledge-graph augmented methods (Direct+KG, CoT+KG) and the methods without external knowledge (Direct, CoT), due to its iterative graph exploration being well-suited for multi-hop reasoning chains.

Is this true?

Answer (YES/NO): YES